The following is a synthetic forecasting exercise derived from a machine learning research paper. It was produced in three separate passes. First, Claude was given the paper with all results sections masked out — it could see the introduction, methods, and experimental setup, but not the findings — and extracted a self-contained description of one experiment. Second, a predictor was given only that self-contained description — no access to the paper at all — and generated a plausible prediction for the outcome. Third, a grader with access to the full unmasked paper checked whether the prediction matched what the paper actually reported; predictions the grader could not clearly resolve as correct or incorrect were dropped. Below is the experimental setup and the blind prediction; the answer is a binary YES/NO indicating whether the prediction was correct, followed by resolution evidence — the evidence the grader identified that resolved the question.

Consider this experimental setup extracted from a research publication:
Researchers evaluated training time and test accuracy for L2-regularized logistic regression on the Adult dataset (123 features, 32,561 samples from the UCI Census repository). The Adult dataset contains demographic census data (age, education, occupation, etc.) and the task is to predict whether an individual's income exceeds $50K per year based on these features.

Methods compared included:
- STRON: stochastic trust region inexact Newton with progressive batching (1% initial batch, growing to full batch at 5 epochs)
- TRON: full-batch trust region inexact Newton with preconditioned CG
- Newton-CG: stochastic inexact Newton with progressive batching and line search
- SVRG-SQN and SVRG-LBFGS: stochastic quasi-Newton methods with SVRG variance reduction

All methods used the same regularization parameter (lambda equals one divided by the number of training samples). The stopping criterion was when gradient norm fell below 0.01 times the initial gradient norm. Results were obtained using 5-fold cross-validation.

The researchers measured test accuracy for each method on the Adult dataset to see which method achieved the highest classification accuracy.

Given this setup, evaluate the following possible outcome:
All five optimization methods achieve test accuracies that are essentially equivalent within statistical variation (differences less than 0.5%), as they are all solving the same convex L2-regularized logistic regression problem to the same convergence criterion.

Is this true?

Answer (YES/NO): YES